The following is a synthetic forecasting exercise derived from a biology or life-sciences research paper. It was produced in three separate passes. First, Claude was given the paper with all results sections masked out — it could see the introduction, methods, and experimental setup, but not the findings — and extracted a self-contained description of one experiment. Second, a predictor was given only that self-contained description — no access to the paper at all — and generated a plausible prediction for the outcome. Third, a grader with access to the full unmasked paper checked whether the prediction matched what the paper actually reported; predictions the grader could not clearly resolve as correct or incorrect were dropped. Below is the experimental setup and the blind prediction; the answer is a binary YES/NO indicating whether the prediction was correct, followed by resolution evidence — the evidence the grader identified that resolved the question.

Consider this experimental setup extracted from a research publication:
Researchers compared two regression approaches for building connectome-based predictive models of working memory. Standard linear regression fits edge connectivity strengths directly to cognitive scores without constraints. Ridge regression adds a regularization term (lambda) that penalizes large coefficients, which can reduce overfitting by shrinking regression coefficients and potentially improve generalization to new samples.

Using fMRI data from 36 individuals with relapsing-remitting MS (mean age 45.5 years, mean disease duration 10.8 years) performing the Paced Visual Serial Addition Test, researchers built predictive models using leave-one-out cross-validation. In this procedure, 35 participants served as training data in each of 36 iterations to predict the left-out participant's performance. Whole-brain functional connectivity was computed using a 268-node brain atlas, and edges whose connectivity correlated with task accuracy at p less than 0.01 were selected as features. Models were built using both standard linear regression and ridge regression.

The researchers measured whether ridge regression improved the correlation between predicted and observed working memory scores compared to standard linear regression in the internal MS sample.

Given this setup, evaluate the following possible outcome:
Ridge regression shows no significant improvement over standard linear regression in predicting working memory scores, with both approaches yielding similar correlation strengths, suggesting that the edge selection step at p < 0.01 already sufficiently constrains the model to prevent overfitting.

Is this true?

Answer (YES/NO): NO